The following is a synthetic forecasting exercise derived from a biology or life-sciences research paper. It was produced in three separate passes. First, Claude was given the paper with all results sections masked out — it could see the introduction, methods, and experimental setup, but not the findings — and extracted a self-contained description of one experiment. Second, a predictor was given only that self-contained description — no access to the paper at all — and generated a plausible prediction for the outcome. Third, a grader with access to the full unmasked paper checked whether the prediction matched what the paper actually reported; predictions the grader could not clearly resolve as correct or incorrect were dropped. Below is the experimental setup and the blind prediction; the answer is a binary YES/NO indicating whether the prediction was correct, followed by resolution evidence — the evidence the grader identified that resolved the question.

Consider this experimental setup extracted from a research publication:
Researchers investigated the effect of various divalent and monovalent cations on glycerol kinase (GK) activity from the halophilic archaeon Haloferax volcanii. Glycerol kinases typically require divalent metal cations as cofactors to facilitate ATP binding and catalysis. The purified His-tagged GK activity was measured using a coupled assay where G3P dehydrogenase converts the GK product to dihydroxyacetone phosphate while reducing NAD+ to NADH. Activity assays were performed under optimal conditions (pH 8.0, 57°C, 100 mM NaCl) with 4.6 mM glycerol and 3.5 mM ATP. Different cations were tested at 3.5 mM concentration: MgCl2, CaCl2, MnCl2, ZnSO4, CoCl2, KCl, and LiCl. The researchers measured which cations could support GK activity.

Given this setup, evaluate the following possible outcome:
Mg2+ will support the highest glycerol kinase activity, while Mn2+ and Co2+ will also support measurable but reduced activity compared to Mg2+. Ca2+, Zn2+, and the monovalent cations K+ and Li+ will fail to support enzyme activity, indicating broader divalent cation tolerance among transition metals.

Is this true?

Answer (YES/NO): NO